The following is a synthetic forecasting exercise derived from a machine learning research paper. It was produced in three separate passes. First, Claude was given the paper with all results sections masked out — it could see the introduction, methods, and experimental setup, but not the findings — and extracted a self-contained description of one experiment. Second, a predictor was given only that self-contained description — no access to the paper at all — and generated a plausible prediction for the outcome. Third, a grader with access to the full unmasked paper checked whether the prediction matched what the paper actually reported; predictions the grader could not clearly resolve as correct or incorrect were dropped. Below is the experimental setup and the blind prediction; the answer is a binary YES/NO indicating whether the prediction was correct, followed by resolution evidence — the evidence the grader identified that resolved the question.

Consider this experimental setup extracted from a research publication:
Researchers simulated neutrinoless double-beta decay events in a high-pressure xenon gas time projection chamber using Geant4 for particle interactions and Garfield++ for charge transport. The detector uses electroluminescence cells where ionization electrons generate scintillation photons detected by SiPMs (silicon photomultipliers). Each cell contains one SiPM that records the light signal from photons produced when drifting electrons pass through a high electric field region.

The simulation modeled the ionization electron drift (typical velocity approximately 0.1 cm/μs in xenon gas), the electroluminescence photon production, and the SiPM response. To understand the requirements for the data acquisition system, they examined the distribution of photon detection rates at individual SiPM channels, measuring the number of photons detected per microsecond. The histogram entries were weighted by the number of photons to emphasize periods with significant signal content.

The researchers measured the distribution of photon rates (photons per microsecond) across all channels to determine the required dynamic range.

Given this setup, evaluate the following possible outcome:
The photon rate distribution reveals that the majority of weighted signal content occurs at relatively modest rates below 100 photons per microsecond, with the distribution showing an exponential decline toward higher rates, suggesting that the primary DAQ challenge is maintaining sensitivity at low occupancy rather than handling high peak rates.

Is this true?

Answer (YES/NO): NO